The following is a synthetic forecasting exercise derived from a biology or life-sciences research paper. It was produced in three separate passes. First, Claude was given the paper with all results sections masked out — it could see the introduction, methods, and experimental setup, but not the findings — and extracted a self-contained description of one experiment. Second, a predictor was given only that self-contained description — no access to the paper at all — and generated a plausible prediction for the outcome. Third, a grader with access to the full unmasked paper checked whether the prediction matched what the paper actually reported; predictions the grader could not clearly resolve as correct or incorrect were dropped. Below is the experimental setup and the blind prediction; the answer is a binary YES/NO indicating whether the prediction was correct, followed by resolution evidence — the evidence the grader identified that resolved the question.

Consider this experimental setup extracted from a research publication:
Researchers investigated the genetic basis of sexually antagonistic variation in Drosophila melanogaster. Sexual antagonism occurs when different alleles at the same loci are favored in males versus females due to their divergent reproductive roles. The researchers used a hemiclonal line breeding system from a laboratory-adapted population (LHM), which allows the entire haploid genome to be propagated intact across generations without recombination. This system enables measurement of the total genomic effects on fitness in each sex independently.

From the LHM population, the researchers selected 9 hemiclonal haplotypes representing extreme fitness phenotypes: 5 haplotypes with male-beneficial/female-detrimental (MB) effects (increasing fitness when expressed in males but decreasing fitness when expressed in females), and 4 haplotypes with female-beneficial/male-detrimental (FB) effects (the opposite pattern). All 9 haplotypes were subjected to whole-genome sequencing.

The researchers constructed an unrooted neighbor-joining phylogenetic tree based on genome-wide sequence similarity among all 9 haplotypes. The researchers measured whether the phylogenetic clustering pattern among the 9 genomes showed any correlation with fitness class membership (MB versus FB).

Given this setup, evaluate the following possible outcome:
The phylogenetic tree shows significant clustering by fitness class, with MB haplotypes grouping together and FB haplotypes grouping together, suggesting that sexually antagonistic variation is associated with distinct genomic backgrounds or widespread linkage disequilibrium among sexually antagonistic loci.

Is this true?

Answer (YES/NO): NO